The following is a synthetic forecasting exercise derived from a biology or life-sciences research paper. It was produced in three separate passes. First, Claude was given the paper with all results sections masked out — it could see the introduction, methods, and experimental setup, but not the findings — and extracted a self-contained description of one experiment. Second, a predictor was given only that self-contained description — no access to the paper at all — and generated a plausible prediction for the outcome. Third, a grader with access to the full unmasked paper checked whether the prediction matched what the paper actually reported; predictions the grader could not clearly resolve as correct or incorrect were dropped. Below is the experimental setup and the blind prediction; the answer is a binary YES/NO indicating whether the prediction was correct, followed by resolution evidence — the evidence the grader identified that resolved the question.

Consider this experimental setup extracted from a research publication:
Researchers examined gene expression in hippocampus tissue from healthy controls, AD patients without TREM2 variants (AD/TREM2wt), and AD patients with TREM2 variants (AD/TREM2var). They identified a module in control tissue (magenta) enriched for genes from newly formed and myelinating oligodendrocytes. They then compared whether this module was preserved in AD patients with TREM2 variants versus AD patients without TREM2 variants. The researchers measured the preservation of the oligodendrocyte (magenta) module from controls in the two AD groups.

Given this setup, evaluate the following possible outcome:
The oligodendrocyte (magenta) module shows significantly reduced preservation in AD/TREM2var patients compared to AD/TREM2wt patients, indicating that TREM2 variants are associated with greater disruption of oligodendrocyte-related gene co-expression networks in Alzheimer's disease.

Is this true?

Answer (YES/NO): NO